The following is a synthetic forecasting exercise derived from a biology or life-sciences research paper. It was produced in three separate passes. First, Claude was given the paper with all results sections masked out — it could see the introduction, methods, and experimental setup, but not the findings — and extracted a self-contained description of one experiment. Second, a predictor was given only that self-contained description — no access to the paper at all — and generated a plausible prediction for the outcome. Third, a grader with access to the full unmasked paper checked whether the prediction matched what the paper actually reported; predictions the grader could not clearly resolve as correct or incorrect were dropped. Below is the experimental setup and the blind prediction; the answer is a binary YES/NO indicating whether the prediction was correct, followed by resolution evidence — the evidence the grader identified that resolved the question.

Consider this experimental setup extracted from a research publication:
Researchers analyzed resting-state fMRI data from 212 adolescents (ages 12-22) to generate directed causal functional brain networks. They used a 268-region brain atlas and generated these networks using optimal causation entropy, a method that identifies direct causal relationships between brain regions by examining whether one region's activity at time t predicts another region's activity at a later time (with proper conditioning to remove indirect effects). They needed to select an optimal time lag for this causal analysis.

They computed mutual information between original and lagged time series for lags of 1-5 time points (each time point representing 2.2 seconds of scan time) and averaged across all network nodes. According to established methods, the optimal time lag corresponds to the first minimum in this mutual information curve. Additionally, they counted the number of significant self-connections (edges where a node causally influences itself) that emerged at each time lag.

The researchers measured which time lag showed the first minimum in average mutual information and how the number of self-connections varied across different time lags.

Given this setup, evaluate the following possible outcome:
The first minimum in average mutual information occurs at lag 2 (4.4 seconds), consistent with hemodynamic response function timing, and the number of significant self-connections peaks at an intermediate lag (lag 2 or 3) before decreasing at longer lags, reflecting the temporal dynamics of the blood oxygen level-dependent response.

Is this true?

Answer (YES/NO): NO